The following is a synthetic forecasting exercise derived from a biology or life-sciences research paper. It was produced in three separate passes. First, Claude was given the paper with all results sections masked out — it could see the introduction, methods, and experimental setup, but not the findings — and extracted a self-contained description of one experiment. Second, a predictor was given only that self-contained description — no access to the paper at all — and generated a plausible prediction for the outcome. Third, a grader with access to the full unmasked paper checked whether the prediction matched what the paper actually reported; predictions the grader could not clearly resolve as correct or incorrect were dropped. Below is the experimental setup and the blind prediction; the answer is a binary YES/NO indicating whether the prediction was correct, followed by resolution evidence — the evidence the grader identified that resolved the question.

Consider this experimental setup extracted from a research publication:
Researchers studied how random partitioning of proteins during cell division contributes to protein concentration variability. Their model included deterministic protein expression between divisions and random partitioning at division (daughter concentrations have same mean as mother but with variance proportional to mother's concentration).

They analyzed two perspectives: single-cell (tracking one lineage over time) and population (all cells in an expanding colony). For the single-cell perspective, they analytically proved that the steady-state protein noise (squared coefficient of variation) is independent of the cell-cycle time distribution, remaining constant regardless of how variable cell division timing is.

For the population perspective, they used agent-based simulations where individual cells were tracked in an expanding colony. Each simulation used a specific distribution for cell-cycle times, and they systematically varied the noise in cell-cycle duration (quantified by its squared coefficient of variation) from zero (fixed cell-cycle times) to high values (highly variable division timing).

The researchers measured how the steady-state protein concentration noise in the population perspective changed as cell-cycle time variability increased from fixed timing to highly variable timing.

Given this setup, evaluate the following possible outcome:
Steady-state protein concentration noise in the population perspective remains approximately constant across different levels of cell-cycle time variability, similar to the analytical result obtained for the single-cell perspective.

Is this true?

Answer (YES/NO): NO